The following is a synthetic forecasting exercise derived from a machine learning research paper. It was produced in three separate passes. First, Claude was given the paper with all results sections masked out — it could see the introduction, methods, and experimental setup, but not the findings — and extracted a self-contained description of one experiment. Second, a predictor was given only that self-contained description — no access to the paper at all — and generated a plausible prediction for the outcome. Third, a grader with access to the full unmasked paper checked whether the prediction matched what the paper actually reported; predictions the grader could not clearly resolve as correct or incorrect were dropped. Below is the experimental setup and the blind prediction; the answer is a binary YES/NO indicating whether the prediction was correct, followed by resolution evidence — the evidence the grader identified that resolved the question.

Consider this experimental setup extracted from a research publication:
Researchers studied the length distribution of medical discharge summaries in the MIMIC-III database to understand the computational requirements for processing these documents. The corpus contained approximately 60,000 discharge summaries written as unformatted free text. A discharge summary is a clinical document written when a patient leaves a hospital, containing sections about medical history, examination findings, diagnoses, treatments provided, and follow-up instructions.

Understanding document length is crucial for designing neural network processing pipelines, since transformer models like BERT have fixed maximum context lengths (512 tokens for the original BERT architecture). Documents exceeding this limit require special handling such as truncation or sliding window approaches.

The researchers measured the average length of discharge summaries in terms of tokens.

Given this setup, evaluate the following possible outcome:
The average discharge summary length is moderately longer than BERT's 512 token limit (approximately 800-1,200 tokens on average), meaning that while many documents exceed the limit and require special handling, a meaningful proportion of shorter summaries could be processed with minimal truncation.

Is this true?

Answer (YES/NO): NO